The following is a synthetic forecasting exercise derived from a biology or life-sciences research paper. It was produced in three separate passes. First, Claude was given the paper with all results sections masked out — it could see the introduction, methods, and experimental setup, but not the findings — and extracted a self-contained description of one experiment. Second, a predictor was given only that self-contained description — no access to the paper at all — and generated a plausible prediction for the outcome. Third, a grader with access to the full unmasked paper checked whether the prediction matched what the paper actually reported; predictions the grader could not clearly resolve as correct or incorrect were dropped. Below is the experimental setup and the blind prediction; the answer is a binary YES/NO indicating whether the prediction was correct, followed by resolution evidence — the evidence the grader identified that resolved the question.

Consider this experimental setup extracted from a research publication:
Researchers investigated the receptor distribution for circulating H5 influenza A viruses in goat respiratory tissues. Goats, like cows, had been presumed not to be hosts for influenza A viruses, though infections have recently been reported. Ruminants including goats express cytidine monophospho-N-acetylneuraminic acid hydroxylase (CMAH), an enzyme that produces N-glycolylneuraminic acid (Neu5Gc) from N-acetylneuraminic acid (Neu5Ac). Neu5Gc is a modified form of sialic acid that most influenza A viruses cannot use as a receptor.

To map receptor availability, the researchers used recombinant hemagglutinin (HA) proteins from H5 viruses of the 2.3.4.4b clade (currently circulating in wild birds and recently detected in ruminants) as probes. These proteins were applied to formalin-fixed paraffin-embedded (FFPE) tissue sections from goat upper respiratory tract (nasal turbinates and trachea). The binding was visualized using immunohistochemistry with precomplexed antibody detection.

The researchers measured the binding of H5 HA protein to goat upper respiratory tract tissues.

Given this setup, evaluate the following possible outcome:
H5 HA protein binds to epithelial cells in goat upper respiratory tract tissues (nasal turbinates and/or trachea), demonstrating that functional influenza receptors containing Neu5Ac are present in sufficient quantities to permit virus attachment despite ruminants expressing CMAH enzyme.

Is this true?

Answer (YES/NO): NO